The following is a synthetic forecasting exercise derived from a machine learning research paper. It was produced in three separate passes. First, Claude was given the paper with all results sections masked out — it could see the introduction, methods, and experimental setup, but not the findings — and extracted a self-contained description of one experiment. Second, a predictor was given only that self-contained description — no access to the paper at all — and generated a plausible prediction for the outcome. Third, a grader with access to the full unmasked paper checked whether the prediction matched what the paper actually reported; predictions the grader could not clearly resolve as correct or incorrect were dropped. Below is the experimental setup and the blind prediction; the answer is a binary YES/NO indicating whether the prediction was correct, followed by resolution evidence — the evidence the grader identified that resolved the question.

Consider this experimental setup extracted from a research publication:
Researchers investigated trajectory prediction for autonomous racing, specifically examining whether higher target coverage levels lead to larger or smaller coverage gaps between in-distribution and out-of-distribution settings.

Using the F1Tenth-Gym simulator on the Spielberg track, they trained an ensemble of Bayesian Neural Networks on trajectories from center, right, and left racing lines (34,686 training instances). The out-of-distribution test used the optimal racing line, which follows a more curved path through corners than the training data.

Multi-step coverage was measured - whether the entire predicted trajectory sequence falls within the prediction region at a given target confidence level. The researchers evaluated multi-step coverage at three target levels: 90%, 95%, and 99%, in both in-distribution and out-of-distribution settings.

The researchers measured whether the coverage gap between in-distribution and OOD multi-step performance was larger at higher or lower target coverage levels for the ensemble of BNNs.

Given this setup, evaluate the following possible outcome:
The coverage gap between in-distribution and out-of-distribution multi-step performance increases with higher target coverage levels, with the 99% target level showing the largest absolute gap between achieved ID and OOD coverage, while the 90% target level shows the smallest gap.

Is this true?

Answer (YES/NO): NO